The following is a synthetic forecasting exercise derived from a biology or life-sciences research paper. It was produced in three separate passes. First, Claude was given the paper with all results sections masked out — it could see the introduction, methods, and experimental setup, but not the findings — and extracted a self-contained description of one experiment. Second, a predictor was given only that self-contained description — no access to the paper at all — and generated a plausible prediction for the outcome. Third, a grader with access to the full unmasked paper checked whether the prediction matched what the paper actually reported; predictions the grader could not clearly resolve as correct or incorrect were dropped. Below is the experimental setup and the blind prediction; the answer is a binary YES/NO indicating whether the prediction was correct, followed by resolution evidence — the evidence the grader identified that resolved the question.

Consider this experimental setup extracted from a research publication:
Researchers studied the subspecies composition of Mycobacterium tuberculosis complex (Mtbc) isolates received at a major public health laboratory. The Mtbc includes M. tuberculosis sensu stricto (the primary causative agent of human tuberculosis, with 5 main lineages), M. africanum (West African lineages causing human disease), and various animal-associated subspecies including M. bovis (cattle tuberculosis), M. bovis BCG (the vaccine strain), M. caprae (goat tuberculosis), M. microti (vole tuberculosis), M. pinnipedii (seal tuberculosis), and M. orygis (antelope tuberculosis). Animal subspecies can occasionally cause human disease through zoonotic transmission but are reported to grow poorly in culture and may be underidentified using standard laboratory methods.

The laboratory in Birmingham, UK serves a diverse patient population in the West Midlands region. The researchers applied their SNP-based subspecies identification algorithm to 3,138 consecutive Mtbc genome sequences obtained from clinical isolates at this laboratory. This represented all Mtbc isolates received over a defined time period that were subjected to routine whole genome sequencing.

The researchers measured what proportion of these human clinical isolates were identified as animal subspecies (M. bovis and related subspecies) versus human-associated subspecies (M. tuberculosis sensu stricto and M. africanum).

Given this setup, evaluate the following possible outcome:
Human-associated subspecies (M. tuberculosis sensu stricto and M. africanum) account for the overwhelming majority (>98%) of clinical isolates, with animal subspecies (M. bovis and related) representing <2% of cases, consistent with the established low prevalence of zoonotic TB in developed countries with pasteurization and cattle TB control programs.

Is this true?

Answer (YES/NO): NO